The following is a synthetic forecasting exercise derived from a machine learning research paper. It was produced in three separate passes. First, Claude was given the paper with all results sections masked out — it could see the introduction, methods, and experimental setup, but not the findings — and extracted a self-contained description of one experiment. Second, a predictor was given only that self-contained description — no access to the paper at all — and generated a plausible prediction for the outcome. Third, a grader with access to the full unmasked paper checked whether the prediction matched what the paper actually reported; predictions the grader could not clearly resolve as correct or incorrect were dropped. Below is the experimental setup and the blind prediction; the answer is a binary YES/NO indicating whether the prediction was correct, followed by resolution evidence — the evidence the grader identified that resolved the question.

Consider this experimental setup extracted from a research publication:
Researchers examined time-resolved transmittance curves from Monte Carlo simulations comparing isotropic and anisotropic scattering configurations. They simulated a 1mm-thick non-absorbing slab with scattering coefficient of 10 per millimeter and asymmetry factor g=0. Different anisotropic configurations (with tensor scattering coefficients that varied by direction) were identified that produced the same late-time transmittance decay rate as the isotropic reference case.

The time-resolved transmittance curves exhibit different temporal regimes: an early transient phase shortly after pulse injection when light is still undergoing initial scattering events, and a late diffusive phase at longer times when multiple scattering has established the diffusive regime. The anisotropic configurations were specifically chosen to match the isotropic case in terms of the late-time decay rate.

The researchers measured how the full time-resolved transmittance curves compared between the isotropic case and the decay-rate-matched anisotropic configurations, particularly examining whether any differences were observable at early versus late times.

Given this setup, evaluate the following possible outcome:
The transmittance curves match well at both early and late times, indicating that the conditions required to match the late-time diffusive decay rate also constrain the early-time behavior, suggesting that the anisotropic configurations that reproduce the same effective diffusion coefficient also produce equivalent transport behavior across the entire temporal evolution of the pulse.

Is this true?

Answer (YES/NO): NO